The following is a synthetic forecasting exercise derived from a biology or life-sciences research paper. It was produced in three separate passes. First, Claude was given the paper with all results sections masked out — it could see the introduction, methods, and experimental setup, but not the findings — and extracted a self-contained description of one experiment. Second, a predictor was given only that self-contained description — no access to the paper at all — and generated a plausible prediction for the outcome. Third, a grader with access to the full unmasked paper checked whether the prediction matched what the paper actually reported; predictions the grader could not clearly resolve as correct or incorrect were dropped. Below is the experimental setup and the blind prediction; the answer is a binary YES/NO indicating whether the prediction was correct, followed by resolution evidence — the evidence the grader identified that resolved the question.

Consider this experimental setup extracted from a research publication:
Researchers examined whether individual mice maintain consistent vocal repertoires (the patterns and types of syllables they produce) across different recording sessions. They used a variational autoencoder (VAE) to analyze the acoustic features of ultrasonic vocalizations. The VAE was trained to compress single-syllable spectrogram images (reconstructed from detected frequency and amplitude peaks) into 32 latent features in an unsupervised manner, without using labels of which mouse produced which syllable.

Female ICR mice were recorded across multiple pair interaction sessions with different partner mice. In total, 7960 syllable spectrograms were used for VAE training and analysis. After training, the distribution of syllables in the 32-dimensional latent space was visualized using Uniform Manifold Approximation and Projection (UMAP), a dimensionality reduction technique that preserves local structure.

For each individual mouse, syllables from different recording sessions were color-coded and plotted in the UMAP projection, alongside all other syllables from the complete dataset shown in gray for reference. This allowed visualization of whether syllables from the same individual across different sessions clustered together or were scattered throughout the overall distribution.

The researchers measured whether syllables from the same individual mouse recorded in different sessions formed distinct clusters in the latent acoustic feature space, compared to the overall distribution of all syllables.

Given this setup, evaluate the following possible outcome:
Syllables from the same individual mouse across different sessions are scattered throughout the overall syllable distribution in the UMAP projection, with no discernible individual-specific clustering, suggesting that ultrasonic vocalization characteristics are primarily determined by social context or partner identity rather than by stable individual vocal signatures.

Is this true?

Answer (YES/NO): NO